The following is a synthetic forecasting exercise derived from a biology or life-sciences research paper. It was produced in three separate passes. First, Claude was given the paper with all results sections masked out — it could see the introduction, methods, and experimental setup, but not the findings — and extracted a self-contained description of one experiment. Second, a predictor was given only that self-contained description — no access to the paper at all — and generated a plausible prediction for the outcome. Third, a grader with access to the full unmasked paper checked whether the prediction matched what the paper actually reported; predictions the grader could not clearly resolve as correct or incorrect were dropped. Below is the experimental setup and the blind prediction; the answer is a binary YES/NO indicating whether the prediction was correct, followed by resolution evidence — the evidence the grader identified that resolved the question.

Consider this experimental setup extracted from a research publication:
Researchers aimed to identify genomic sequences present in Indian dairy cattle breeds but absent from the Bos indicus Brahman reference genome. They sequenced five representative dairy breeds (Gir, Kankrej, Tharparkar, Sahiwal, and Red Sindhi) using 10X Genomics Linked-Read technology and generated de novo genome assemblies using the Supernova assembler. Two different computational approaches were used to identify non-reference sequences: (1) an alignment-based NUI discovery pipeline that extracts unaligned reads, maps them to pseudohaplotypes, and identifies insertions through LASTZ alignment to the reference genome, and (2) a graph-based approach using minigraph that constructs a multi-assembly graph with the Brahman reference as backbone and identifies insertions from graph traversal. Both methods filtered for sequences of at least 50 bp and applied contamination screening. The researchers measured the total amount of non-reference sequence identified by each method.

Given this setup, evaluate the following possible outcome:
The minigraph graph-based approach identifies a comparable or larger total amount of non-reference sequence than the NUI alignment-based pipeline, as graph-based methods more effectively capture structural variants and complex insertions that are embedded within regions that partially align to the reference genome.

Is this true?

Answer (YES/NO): YES